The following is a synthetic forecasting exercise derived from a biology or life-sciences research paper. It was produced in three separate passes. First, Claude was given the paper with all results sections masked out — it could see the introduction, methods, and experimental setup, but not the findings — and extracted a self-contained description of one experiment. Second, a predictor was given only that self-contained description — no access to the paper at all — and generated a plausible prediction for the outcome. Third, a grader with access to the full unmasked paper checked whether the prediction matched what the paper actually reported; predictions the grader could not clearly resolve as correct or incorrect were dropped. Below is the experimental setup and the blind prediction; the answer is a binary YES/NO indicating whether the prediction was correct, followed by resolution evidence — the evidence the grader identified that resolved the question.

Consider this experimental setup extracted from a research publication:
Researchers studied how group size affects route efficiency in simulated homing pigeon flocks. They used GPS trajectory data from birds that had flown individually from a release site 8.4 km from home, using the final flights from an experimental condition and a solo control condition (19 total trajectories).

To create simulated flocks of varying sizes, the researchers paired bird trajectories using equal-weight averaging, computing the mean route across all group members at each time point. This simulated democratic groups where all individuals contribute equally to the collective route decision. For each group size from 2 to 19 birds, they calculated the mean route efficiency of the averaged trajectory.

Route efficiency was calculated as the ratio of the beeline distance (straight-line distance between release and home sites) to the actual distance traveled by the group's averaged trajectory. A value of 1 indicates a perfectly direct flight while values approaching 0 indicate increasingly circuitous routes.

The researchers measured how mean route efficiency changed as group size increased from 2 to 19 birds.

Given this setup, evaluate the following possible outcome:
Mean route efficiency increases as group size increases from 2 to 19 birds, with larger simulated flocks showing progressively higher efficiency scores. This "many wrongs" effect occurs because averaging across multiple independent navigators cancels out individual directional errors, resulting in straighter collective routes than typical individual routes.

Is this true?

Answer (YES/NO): YES